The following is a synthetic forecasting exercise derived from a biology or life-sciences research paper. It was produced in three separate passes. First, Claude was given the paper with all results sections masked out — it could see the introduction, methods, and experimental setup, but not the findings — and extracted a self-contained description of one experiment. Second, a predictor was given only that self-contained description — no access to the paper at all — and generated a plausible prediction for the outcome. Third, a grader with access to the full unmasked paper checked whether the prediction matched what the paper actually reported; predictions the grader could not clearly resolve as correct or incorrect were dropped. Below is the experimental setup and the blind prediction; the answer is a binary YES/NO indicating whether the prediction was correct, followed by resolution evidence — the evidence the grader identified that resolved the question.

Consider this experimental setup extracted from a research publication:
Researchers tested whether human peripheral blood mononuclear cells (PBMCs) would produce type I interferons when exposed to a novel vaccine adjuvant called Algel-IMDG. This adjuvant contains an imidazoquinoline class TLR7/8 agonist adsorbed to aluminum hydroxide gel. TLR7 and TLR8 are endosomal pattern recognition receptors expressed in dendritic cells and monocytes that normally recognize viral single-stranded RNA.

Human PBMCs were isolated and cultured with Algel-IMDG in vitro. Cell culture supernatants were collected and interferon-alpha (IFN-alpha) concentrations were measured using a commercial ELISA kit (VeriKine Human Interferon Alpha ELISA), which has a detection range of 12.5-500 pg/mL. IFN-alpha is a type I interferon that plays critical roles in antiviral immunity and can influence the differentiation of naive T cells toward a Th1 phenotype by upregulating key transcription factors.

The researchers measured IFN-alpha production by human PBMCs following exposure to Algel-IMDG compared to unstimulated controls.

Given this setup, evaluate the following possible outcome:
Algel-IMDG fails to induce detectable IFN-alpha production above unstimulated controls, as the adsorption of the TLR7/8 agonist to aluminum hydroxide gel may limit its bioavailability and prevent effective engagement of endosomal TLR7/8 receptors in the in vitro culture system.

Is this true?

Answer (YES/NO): NO